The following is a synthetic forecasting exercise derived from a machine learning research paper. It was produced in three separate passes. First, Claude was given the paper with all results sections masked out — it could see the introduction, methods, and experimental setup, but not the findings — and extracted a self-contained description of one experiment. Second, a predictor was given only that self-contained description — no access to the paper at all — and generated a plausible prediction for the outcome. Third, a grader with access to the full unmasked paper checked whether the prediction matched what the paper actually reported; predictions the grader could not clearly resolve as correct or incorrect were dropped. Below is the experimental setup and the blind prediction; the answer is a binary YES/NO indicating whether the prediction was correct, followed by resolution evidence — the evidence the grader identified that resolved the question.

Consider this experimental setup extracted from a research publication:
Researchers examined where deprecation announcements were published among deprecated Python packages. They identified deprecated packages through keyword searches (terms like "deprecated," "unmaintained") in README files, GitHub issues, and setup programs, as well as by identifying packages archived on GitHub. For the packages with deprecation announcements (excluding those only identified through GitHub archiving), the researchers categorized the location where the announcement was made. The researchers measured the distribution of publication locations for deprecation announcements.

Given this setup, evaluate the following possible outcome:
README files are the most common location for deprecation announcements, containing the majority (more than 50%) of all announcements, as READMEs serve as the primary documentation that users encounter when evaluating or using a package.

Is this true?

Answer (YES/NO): YES